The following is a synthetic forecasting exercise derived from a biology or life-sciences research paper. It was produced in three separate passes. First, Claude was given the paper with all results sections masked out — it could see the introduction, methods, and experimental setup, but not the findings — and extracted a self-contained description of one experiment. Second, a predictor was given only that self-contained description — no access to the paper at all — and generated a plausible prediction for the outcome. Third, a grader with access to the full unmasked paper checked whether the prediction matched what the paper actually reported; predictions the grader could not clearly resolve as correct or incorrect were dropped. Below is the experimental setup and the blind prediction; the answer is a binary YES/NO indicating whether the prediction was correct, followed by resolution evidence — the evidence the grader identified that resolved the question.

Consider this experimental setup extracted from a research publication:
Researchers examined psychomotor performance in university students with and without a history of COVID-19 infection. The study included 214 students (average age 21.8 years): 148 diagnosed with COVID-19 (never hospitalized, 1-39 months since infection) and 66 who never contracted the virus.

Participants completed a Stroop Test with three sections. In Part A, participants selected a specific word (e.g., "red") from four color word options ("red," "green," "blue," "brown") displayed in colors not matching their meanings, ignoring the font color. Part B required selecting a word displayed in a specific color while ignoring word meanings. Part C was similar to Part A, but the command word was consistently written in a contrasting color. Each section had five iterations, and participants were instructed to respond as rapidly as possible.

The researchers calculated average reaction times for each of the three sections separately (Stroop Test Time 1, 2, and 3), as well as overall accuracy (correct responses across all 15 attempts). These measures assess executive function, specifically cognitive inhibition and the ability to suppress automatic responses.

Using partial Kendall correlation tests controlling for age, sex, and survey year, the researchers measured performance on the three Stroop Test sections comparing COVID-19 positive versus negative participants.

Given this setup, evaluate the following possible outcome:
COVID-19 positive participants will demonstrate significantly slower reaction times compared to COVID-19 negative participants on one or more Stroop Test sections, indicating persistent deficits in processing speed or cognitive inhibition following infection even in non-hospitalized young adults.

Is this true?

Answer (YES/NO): NO